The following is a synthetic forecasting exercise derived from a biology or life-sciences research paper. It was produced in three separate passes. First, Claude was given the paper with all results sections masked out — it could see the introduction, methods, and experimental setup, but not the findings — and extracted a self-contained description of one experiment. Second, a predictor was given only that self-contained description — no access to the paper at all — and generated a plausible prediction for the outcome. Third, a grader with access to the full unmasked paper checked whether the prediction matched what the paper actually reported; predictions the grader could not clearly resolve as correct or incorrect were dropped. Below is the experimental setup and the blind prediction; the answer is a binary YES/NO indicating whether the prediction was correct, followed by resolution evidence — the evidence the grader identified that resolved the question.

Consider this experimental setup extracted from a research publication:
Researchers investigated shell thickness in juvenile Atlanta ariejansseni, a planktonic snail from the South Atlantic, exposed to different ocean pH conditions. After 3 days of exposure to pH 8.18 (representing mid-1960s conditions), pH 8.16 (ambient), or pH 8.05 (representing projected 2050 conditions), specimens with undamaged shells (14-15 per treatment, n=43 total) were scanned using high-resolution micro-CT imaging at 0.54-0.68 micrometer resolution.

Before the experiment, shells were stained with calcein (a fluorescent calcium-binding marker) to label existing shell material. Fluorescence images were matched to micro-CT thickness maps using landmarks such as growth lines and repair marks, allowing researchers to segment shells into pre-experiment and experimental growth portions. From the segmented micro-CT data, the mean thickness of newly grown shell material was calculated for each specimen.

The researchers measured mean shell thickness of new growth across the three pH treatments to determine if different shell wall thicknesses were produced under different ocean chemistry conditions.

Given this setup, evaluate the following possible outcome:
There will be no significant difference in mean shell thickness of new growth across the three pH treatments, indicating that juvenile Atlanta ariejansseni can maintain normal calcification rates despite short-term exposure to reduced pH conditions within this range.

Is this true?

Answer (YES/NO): YES